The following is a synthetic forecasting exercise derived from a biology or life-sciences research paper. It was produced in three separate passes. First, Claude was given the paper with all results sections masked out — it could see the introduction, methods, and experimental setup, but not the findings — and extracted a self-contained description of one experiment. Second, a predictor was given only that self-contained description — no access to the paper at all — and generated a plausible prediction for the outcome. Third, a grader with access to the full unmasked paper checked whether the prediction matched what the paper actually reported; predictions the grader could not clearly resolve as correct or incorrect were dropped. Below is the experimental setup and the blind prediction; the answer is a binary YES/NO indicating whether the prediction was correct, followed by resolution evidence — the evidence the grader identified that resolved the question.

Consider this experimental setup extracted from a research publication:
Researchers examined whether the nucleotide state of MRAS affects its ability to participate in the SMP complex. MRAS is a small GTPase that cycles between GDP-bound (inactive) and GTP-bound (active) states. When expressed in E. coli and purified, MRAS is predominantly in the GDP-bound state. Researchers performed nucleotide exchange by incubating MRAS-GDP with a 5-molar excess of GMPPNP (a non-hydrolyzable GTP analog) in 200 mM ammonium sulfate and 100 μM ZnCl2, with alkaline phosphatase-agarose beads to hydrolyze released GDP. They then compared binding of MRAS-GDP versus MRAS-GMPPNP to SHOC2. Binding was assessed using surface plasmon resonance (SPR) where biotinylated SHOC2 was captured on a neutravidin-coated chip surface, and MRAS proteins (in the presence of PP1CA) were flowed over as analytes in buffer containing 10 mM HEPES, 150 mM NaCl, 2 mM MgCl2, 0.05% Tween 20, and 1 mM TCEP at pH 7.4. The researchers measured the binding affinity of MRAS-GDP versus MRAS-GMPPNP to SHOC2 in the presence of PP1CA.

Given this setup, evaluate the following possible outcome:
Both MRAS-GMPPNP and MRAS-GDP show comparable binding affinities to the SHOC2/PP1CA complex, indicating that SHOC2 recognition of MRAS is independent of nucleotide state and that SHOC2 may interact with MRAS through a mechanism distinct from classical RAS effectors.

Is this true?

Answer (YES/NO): NO